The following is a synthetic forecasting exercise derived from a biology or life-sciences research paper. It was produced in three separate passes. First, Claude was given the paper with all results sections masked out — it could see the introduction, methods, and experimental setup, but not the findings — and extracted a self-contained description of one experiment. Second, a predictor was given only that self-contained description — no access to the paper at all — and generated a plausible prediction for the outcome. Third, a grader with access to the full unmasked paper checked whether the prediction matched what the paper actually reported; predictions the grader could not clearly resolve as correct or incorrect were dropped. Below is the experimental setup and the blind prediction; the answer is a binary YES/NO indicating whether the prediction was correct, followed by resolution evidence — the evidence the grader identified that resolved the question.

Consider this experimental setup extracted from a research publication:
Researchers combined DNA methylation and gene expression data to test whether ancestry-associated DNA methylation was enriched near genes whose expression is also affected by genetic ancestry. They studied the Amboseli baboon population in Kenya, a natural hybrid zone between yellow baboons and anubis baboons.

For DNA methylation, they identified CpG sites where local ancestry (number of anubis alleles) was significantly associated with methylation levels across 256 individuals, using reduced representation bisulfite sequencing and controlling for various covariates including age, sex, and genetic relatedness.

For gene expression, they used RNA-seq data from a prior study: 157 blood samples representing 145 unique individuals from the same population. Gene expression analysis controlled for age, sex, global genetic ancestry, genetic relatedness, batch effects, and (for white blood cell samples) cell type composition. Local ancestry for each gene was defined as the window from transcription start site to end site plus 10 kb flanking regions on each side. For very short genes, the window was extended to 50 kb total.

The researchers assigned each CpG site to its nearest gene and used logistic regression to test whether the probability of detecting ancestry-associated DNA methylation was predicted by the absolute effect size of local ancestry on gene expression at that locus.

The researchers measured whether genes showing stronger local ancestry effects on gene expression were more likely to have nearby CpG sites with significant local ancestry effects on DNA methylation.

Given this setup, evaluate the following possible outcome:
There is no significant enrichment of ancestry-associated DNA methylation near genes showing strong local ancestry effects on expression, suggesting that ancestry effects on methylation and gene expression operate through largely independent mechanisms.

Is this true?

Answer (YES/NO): NO